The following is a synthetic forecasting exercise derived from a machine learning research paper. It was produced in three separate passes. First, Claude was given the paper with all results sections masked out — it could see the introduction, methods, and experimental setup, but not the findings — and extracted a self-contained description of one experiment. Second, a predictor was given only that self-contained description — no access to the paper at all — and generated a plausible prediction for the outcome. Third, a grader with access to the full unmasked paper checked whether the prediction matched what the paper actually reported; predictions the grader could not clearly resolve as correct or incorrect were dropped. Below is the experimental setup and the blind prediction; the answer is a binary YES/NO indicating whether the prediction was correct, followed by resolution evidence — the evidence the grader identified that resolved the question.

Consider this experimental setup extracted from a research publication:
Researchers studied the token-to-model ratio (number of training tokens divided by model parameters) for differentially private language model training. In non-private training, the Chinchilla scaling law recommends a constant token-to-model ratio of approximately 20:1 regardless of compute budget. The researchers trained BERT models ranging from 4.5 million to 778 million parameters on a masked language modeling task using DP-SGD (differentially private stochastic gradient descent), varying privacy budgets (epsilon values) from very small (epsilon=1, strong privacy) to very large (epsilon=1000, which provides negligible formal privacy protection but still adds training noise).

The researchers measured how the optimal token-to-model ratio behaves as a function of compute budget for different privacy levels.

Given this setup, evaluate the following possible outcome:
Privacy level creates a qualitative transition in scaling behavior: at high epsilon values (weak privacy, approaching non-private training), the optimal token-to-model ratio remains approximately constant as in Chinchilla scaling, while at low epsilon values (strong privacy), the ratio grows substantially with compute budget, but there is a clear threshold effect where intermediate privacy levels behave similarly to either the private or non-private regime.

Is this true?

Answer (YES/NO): NO